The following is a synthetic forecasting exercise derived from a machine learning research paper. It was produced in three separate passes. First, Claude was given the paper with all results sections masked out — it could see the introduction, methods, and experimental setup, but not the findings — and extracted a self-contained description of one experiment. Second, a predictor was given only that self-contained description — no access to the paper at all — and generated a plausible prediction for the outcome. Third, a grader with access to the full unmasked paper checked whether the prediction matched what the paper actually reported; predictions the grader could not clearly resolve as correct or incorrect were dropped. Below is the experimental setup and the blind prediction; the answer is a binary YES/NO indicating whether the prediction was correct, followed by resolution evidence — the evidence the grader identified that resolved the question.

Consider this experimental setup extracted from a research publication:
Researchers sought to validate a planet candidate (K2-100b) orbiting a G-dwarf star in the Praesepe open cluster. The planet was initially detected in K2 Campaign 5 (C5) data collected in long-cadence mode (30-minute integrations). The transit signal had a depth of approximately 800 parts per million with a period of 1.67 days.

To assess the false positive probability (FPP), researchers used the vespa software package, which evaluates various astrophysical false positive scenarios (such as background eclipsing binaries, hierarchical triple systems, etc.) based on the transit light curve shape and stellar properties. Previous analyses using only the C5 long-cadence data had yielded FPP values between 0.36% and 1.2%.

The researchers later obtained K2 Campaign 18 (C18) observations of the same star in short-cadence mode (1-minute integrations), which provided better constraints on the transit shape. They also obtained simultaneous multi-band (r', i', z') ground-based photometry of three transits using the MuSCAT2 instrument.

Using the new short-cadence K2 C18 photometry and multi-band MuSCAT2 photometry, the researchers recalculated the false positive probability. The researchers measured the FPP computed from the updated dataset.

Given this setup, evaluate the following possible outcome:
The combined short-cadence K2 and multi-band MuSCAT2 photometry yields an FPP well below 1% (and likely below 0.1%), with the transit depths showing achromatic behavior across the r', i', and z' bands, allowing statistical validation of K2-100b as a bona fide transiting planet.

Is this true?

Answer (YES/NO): YES